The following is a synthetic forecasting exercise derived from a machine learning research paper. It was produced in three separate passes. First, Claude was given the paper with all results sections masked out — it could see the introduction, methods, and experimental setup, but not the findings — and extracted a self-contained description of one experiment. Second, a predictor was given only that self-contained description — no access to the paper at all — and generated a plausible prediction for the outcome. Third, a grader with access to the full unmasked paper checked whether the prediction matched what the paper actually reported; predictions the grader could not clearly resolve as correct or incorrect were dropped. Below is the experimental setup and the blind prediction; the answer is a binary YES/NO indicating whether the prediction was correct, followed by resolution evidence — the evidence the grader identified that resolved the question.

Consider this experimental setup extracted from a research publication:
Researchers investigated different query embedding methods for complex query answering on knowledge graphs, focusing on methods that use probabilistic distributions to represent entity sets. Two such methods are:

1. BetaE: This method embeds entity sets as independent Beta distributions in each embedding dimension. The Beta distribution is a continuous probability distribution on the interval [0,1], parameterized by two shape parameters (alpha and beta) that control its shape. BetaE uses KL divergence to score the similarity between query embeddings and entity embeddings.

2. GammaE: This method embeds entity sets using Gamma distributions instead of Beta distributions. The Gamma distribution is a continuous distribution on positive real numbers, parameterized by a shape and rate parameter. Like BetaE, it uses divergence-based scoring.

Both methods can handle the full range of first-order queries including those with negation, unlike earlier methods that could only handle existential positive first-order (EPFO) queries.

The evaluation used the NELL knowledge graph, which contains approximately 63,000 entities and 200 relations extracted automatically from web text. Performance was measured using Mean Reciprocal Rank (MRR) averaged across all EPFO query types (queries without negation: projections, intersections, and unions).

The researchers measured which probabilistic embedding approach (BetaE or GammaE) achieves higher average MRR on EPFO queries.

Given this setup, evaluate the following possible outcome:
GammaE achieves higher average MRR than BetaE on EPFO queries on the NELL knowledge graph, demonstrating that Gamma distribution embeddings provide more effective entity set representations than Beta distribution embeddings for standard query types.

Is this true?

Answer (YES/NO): YES